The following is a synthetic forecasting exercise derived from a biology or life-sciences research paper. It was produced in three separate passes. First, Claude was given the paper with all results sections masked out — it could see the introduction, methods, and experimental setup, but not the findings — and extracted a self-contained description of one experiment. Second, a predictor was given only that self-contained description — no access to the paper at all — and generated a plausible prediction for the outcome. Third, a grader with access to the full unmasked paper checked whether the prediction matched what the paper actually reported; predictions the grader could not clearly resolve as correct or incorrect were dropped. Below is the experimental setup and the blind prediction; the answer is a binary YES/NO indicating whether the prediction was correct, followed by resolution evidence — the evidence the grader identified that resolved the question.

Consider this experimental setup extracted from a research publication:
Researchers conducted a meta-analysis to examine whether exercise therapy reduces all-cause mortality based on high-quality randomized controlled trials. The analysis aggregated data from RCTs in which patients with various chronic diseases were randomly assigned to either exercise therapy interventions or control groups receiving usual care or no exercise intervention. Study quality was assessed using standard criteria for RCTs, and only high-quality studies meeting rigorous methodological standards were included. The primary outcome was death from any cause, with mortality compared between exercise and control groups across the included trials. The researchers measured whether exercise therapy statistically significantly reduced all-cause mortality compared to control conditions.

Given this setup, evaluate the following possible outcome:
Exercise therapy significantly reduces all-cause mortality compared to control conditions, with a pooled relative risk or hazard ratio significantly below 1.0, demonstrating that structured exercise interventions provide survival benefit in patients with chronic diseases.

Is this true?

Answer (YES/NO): NO